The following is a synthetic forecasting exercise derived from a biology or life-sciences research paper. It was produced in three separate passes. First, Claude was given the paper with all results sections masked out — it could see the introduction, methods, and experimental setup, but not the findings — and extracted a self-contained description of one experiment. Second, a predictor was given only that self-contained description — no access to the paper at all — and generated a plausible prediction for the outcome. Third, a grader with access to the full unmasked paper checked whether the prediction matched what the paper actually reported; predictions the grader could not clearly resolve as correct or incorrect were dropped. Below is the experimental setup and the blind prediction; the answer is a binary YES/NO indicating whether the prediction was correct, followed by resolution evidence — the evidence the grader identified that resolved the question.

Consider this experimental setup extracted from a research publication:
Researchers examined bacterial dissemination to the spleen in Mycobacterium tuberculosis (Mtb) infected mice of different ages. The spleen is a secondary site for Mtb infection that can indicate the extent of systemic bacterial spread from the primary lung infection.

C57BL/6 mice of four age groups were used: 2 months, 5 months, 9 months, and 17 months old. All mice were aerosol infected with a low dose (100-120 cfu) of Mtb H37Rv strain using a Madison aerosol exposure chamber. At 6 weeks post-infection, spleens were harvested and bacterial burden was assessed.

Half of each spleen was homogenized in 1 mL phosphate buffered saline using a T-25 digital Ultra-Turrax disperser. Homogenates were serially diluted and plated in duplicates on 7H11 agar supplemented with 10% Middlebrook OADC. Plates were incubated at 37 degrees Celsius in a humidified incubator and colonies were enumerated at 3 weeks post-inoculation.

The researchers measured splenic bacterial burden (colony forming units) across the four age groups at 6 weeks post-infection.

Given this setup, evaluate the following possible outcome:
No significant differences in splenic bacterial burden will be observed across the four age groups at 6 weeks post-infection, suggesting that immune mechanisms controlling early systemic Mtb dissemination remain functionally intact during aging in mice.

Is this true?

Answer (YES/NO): YES